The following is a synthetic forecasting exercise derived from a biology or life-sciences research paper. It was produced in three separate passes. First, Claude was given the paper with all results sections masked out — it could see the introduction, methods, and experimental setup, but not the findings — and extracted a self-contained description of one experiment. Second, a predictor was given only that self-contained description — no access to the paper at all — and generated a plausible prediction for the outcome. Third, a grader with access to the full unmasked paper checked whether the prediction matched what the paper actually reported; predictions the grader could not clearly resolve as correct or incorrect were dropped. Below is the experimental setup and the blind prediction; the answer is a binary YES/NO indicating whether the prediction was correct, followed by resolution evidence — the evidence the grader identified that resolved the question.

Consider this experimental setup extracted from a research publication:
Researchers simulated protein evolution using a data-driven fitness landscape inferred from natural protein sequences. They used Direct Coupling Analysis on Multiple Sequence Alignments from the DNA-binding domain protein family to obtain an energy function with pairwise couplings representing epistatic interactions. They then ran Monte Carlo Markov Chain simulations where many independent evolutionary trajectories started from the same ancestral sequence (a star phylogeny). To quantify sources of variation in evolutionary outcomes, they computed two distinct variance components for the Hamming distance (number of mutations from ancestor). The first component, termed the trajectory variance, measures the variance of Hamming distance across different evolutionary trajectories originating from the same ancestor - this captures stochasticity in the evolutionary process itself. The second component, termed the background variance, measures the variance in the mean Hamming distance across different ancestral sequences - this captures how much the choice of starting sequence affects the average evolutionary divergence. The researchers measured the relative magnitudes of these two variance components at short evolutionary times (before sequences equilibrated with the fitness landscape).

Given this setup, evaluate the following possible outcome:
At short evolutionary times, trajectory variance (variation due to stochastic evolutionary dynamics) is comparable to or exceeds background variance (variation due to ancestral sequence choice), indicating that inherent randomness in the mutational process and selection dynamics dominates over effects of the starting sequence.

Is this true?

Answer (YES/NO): NO